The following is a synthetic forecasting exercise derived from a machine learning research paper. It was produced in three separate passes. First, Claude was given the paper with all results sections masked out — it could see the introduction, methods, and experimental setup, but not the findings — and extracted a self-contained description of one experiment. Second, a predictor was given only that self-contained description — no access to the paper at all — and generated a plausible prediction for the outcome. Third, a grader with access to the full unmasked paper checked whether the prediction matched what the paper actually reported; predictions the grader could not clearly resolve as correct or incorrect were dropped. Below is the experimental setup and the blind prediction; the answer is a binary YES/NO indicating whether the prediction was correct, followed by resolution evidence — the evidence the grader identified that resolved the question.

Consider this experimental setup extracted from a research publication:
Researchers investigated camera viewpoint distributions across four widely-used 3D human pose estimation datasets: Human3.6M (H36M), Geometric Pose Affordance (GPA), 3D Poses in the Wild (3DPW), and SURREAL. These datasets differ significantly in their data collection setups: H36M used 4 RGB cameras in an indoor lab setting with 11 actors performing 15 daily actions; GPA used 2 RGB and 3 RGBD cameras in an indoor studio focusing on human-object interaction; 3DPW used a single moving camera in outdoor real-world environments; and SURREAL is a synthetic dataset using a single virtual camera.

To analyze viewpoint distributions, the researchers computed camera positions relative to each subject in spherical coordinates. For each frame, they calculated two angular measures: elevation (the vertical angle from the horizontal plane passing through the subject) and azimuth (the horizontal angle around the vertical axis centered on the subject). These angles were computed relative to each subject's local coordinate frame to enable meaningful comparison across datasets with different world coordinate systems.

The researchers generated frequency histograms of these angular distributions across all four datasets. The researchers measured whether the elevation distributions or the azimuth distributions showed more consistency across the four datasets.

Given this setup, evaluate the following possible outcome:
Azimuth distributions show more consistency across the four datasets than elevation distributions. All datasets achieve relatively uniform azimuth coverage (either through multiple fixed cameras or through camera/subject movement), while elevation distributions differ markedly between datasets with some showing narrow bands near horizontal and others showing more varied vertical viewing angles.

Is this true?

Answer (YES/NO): NO